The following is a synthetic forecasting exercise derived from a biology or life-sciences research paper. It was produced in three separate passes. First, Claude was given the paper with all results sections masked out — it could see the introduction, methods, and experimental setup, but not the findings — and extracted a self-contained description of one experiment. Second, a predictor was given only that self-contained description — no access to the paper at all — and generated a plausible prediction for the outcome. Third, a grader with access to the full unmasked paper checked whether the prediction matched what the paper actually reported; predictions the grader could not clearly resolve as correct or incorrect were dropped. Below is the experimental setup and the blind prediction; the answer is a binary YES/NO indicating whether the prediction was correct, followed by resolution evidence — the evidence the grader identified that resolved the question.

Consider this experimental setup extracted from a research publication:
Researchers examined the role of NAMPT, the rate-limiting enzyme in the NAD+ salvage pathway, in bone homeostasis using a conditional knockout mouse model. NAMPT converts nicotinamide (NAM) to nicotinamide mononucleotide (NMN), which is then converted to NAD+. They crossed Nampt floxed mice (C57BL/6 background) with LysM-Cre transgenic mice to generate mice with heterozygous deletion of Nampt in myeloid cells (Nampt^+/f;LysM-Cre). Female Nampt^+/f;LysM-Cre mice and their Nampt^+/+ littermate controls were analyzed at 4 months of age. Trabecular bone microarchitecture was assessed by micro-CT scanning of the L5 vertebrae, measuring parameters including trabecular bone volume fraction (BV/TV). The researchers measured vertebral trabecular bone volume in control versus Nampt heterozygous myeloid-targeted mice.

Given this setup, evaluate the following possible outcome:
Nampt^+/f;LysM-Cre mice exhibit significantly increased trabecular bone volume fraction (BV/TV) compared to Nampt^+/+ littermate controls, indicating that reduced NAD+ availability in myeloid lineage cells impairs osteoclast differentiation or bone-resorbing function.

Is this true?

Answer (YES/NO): NO